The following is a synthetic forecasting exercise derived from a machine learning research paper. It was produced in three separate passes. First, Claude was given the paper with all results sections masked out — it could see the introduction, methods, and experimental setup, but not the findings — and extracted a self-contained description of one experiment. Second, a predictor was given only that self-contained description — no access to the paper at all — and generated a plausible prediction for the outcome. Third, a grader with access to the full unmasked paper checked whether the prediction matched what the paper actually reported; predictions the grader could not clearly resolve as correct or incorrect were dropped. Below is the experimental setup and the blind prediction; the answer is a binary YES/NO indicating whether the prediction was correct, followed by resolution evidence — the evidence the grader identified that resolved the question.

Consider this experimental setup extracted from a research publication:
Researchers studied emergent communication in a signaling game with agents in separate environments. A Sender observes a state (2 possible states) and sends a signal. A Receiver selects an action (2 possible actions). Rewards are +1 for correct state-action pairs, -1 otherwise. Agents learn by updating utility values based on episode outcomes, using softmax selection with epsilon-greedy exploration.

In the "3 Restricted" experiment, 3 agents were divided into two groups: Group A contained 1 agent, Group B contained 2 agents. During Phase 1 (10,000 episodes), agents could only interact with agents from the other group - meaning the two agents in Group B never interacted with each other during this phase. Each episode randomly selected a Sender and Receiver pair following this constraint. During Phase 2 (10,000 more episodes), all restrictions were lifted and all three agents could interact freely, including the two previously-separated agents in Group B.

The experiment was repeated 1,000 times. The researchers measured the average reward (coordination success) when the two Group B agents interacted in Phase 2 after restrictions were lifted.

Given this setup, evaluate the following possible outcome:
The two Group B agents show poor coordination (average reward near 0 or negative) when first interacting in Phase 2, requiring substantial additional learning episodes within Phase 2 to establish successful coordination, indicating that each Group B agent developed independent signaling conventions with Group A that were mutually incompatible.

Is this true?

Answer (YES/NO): NO